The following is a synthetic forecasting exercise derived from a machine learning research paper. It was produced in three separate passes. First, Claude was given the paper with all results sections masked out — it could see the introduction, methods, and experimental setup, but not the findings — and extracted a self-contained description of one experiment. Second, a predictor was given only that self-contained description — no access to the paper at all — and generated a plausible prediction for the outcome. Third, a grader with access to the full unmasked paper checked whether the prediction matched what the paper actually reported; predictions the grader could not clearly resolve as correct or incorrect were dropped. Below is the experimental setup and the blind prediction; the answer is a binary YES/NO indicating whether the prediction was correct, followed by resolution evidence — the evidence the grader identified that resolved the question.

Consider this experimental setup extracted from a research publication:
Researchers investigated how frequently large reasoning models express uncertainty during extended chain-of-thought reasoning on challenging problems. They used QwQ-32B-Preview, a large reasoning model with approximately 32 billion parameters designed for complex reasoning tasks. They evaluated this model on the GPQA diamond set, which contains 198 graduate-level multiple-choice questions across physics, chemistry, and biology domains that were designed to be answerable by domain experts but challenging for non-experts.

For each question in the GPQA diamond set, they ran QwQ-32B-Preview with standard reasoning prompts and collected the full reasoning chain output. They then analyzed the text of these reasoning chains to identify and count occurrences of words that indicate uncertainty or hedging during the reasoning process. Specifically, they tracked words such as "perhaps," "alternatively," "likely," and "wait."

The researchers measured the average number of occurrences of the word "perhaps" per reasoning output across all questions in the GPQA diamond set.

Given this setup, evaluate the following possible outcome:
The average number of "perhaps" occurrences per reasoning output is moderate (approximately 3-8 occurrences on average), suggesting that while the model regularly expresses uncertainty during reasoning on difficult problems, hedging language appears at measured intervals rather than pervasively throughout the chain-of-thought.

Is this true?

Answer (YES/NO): NO